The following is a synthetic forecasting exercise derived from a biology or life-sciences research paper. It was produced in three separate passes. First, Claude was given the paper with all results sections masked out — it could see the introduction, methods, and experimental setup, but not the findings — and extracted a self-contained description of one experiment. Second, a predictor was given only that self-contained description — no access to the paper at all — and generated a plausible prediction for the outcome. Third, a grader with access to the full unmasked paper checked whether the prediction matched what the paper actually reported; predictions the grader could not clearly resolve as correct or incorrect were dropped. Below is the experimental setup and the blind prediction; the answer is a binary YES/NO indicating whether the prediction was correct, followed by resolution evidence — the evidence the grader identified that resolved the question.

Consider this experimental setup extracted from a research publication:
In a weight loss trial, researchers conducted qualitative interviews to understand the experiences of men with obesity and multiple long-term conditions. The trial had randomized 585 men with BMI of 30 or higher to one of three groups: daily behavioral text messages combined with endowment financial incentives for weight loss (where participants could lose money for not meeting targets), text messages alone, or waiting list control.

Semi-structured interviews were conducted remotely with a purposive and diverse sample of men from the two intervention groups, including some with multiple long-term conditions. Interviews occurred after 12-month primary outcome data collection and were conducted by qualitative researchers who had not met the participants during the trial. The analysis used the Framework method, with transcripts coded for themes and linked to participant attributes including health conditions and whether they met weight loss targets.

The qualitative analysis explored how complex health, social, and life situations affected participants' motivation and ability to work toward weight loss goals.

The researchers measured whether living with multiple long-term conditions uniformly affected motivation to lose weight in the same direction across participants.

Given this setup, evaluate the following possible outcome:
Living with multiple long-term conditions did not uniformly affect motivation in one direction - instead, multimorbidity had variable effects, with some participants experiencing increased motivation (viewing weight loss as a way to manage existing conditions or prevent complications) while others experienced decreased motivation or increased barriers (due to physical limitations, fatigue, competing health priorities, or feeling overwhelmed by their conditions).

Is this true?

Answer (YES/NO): YES